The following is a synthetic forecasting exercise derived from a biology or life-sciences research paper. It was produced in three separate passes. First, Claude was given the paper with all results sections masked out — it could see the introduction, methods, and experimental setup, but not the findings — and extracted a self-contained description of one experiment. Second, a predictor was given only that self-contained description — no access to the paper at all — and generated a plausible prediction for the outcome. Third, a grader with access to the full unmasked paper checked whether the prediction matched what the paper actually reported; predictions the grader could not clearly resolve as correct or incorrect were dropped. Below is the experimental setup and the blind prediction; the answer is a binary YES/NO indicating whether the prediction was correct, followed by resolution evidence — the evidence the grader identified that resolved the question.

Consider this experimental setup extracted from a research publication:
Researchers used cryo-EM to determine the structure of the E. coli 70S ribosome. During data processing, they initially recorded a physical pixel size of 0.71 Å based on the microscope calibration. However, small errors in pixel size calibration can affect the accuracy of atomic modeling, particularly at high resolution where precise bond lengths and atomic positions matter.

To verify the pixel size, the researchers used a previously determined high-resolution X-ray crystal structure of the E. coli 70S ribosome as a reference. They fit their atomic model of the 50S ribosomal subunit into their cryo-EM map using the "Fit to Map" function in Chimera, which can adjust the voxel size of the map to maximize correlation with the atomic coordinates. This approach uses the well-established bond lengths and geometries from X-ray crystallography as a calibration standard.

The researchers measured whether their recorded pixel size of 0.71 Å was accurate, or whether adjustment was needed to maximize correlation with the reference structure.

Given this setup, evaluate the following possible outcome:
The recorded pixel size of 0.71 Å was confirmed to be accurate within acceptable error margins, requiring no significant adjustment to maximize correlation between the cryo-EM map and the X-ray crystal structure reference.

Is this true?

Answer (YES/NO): NO